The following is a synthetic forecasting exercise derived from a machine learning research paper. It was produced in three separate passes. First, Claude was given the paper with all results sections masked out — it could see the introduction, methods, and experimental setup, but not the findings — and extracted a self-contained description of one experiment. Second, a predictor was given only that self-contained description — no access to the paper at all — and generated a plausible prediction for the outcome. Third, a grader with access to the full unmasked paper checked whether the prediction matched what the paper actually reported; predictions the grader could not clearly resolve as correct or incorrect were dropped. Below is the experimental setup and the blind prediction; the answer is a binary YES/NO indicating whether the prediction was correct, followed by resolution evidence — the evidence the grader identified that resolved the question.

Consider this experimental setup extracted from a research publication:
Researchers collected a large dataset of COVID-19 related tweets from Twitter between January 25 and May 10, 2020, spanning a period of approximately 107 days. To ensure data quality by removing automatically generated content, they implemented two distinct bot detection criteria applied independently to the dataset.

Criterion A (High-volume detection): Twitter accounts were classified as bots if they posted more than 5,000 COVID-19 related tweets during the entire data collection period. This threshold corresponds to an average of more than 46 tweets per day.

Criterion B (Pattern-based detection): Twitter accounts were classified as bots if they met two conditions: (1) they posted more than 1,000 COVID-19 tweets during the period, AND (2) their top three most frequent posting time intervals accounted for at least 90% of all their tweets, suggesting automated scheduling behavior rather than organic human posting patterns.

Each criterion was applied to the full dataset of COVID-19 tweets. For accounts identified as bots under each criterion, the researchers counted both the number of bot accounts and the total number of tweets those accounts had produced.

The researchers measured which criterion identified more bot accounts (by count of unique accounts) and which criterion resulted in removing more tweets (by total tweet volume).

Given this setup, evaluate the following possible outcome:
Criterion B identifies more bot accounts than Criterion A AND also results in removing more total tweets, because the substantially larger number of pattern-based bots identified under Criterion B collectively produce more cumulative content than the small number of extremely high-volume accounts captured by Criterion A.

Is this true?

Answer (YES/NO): NO